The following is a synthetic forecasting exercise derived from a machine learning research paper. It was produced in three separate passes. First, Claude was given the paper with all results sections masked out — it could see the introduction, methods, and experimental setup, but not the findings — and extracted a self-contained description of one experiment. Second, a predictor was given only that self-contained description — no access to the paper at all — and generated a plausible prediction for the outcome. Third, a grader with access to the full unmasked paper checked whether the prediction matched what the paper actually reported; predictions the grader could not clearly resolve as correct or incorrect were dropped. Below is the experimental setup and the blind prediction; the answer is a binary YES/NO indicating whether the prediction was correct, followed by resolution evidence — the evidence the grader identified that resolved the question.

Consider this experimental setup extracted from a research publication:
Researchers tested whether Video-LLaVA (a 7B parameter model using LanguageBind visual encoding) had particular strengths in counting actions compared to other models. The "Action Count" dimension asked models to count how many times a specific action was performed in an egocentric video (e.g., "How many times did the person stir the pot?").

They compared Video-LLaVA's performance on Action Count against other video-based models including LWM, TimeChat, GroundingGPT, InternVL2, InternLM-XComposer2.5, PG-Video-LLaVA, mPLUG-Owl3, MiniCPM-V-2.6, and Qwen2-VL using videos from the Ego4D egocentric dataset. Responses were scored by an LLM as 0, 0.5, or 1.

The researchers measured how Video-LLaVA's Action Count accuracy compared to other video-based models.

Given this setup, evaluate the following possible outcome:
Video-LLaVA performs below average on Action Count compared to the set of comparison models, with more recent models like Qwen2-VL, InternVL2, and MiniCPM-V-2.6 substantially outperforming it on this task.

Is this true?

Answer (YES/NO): NO